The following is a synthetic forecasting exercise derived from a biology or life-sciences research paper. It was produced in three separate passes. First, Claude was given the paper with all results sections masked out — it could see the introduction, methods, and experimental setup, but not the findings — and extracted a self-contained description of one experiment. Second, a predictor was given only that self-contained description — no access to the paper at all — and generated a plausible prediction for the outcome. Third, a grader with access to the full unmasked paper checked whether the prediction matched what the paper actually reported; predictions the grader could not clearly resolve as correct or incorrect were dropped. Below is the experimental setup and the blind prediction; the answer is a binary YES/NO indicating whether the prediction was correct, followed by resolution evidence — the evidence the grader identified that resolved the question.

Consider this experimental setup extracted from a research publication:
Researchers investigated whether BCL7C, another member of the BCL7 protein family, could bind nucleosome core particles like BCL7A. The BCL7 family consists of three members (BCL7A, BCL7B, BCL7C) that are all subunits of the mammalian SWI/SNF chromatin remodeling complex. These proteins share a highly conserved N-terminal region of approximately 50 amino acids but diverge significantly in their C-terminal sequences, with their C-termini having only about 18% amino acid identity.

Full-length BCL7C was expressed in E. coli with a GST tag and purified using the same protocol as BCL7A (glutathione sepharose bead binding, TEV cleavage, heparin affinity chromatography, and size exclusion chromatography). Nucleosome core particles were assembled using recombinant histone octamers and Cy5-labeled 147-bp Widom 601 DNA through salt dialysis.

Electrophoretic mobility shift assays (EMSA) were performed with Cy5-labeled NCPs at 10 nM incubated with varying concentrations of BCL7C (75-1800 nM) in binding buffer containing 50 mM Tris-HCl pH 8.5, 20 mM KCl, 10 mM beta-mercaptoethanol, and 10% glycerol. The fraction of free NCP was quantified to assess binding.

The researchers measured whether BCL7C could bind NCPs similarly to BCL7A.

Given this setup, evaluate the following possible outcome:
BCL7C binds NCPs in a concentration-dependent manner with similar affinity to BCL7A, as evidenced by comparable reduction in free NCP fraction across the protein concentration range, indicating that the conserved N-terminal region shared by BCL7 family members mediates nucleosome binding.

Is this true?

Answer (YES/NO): YES